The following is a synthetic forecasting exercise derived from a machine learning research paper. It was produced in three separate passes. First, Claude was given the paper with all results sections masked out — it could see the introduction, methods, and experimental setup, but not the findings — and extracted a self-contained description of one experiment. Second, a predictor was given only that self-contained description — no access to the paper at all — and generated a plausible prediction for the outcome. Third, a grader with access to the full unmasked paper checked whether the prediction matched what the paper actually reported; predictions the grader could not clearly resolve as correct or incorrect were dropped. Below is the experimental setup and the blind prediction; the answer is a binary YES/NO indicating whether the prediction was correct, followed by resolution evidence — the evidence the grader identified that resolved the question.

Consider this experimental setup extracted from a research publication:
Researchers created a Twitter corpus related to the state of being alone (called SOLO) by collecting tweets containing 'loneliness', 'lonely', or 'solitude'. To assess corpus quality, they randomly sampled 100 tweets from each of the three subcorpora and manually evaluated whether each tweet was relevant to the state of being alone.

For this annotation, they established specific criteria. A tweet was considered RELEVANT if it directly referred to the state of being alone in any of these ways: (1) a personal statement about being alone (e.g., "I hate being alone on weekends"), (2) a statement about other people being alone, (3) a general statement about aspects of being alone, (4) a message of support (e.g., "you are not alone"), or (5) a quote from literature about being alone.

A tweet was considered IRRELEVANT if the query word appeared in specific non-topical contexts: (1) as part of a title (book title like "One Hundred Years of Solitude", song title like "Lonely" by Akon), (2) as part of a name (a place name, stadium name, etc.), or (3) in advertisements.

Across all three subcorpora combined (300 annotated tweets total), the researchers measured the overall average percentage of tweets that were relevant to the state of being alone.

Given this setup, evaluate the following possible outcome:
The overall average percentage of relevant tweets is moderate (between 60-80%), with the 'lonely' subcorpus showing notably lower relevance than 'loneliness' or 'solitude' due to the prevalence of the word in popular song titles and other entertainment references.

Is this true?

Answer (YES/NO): NO